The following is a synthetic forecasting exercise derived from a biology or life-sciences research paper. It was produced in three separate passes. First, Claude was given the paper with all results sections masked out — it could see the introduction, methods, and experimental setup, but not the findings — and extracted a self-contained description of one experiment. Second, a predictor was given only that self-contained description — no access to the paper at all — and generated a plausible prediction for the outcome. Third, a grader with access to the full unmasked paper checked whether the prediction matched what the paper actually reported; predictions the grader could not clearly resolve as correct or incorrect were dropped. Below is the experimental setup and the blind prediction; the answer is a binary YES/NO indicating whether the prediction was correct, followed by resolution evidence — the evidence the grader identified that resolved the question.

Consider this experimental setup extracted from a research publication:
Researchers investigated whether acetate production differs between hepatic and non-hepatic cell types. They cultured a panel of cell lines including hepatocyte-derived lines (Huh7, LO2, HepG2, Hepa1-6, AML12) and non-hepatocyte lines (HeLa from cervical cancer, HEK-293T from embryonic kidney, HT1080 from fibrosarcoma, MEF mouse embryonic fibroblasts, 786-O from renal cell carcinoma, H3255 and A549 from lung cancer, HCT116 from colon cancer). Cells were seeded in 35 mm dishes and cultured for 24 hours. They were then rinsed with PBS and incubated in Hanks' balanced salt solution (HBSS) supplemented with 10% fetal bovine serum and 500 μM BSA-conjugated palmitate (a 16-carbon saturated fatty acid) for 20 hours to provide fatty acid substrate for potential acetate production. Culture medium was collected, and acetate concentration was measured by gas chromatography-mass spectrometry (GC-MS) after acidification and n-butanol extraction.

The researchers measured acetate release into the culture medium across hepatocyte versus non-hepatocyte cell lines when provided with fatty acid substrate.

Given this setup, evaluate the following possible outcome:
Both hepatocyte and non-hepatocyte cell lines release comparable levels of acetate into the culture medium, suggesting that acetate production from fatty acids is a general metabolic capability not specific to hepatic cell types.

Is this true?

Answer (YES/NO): NO